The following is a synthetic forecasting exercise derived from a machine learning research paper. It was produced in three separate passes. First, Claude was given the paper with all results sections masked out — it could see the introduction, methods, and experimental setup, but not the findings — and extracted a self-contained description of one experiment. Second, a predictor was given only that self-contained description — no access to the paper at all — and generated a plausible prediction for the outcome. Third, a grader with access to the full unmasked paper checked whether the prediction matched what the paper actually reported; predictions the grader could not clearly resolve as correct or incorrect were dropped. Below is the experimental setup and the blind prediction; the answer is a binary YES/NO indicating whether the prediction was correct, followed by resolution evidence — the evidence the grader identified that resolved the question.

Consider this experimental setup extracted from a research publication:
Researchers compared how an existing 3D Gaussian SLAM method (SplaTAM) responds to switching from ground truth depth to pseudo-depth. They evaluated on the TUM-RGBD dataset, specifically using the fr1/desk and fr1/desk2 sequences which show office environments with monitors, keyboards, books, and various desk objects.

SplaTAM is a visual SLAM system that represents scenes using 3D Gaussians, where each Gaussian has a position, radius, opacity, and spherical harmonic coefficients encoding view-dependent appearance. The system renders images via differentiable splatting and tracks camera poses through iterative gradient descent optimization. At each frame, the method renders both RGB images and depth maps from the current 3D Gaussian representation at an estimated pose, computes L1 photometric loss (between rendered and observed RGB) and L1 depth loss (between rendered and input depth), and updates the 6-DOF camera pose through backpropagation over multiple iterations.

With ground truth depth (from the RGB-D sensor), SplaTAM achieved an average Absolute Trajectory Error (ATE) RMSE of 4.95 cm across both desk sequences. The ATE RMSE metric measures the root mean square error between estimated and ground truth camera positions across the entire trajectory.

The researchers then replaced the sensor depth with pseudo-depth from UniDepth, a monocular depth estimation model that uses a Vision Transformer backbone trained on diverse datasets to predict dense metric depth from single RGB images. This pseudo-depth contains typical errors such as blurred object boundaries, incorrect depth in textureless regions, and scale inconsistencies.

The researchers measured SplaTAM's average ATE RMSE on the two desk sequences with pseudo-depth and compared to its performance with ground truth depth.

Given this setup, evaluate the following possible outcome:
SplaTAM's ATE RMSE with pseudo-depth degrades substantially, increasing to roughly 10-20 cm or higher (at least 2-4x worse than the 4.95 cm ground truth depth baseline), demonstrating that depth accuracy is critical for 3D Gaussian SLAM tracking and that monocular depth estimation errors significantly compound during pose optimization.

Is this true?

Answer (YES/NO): NO